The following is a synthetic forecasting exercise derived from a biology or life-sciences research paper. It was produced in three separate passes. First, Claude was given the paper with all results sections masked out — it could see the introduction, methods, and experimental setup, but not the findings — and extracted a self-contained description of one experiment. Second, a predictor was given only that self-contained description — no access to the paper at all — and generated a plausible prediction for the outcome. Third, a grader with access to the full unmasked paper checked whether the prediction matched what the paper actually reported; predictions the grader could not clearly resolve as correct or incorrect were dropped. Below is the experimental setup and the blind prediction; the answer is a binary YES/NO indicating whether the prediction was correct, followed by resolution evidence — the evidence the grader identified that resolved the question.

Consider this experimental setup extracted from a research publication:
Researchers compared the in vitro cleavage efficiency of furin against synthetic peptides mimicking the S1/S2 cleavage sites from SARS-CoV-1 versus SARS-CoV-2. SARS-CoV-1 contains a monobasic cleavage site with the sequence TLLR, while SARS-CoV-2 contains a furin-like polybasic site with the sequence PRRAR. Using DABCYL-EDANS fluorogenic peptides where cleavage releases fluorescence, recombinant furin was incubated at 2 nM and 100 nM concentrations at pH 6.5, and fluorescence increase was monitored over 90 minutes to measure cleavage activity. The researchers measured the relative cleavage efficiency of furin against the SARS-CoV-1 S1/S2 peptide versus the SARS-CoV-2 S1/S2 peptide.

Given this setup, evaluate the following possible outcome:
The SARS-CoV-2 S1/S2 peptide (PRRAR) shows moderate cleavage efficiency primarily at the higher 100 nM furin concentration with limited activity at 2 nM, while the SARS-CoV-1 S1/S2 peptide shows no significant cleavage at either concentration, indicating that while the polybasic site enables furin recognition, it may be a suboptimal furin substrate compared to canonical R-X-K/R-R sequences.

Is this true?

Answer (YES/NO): NO